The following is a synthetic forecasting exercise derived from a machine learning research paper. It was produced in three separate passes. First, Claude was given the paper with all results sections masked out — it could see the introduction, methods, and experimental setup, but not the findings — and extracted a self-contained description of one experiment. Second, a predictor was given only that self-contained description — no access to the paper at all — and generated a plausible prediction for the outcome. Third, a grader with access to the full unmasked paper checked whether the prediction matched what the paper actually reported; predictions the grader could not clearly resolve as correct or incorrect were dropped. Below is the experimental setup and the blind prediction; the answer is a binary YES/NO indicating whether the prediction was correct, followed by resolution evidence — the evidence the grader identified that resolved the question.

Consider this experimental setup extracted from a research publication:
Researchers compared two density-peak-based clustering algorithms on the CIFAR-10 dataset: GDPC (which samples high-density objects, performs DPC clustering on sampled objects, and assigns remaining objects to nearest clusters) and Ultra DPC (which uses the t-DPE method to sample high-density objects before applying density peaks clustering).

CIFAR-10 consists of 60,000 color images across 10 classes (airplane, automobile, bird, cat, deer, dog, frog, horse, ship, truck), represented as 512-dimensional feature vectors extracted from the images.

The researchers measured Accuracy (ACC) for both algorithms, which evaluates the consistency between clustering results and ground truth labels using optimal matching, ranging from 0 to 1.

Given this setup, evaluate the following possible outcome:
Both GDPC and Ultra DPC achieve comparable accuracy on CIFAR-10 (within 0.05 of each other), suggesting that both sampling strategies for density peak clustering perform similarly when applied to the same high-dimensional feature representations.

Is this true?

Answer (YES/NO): NO